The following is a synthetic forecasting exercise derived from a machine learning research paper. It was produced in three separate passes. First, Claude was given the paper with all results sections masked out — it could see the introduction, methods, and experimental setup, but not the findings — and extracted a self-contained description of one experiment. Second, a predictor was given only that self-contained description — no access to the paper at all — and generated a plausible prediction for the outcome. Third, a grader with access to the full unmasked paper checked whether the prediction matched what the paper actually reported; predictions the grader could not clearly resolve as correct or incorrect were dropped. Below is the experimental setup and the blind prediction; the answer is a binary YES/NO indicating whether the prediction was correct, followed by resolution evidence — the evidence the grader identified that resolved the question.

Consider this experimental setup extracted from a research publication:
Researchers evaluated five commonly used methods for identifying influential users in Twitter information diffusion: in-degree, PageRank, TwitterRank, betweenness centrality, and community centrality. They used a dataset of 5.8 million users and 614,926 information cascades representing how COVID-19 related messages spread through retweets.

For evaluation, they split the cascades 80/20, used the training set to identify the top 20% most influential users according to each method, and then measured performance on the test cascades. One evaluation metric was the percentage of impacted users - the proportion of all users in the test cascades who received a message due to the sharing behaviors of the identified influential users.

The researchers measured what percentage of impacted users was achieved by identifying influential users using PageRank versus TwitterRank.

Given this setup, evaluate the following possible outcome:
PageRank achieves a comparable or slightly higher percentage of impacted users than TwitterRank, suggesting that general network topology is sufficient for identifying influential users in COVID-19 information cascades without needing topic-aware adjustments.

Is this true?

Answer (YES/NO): NO